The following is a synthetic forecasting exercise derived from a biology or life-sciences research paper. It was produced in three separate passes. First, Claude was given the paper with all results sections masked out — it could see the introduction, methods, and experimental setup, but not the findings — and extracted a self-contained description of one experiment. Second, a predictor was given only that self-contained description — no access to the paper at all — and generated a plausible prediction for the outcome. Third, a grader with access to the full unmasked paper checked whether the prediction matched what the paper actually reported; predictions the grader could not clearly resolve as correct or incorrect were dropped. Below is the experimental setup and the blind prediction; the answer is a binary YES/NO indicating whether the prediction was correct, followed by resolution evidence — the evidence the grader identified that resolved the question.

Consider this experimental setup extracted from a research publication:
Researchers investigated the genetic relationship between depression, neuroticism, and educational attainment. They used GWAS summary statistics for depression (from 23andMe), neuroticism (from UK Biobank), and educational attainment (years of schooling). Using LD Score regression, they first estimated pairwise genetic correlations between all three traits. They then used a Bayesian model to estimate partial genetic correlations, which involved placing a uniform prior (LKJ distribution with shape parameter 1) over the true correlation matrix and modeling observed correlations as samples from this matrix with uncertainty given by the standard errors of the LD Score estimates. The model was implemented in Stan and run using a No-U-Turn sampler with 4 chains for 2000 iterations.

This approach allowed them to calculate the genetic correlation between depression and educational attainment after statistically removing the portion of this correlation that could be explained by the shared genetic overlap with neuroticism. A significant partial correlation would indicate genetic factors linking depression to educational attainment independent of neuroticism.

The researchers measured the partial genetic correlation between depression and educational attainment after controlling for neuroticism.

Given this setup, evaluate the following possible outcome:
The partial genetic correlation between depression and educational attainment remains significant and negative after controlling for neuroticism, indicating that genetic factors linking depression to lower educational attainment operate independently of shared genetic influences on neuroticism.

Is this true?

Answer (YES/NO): NO